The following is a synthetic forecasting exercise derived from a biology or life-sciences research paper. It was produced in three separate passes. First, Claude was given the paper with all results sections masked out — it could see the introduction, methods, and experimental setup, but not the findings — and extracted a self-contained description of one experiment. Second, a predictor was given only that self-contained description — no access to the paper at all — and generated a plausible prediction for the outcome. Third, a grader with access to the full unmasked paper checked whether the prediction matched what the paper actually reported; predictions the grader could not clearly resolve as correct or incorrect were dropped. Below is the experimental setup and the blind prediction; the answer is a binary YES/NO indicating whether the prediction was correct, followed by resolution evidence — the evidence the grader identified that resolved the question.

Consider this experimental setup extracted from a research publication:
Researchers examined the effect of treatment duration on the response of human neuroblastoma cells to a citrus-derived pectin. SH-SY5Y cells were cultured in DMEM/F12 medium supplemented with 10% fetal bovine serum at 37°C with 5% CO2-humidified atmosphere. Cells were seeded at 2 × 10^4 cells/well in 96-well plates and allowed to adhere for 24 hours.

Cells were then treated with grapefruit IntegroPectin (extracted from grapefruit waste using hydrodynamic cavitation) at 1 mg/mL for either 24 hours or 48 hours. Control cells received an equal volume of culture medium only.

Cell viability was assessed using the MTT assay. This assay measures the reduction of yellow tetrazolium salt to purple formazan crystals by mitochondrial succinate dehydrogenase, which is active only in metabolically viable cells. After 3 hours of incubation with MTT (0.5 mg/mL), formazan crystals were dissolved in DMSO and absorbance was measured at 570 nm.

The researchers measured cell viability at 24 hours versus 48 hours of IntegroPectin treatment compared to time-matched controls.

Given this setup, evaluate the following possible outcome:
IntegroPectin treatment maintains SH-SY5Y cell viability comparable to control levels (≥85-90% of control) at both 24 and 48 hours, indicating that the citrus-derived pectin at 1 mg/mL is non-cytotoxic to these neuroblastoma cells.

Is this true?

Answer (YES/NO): NO